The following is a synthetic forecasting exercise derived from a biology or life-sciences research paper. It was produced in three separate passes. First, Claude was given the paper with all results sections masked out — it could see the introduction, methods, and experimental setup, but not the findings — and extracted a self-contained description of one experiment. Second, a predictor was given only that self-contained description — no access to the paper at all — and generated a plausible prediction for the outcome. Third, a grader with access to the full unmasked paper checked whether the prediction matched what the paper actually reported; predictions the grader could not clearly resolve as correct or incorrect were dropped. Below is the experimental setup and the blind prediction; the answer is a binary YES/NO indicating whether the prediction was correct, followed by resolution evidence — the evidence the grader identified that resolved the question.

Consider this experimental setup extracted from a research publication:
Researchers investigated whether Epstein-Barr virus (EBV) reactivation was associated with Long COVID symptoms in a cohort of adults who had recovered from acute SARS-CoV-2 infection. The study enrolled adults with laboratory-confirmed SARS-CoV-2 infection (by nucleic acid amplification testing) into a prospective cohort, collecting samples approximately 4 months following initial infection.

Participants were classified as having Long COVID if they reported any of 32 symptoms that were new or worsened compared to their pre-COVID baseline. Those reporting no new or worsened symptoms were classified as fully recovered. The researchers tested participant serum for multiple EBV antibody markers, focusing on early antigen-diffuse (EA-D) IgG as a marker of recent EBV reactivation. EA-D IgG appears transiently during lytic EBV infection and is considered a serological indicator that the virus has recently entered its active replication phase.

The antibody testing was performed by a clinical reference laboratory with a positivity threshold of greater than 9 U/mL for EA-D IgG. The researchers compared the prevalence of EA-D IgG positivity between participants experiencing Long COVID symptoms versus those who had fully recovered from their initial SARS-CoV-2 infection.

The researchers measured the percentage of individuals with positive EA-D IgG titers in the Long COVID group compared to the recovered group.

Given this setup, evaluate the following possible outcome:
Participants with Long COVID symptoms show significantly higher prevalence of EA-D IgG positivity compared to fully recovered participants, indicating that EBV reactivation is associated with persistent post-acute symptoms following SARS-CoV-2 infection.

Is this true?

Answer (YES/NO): YES